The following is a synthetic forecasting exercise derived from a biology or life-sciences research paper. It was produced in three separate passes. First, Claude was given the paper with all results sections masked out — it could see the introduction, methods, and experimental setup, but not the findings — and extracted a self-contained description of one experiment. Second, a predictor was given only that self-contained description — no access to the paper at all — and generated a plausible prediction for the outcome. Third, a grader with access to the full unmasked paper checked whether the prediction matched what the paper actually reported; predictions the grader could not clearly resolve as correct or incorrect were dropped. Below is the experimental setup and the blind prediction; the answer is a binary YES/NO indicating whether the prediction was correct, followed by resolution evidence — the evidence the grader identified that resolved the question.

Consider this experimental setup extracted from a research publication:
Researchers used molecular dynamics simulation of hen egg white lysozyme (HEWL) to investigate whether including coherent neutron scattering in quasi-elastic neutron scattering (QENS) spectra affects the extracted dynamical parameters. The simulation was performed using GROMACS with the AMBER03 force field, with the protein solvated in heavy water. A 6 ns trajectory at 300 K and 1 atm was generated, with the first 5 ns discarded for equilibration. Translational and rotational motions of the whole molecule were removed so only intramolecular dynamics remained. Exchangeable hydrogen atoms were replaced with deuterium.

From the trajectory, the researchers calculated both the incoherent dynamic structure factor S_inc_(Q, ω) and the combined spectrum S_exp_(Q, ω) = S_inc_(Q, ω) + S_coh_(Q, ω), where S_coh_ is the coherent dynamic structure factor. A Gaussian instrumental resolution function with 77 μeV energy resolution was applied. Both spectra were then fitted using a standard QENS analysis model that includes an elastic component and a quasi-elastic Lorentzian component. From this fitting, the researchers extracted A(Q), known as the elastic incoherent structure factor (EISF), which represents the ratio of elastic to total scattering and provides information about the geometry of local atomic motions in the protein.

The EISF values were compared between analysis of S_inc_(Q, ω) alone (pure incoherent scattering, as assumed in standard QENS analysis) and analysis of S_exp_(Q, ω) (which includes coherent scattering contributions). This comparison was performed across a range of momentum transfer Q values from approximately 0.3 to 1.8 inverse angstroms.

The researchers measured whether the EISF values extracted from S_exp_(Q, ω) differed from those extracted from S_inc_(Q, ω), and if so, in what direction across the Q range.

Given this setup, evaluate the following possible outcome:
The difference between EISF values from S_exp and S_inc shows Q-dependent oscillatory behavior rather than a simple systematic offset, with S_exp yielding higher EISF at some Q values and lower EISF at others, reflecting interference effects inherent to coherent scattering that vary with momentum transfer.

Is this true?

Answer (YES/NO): NO